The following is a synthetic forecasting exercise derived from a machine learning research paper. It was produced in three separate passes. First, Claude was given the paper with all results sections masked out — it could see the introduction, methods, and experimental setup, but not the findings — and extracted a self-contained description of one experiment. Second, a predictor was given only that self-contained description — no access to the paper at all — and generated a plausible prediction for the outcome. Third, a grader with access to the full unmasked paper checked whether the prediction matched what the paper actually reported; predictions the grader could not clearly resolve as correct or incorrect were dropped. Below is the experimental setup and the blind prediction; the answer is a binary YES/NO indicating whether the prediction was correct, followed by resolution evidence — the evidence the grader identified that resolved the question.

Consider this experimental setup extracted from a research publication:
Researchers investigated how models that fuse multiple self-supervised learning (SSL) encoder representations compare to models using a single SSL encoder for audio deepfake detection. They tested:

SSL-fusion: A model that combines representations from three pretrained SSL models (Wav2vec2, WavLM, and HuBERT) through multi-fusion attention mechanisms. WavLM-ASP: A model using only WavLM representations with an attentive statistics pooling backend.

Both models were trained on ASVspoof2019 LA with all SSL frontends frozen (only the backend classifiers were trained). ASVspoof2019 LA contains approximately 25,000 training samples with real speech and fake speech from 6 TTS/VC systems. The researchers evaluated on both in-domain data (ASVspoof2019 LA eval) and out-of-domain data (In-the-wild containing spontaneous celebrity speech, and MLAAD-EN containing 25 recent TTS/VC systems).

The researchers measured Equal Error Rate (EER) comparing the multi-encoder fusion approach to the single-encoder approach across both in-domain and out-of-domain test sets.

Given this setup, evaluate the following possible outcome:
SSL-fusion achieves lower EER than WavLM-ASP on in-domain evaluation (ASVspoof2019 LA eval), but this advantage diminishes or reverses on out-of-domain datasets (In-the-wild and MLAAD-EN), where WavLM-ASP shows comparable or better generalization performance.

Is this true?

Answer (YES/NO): NO